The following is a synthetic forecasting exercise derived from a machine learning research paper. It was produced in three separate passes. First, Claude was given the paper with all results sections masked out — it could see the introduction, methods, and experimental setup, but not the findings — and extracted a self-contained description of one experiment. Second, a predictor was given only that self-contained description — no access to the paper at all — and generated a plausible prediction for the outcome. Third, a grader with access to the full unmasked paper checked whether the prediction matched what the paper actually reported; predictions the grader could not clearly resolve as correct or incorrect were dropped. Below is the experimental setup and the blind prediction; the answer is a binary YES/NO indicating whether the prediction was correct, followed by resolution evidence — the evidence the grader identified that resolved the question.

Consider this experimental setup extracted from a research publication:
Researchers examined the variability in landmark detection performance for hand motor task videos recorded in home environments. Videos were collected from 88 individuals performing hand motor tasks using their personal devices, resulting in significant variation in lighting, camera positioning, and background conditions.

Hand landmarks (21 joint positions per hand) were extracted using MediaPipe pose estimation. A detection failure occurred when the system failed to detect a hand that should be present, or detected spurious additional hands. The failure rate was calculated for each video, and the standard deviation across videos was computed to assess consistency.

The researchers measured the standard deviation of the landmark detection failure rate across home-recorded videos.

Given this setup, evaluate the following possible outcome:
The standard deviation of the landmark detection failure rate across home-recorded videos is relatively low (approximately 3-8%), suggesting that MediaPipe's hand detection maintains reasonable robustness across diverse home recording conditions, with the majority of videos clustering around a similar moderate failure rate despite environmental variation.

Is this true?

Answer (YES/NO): NO